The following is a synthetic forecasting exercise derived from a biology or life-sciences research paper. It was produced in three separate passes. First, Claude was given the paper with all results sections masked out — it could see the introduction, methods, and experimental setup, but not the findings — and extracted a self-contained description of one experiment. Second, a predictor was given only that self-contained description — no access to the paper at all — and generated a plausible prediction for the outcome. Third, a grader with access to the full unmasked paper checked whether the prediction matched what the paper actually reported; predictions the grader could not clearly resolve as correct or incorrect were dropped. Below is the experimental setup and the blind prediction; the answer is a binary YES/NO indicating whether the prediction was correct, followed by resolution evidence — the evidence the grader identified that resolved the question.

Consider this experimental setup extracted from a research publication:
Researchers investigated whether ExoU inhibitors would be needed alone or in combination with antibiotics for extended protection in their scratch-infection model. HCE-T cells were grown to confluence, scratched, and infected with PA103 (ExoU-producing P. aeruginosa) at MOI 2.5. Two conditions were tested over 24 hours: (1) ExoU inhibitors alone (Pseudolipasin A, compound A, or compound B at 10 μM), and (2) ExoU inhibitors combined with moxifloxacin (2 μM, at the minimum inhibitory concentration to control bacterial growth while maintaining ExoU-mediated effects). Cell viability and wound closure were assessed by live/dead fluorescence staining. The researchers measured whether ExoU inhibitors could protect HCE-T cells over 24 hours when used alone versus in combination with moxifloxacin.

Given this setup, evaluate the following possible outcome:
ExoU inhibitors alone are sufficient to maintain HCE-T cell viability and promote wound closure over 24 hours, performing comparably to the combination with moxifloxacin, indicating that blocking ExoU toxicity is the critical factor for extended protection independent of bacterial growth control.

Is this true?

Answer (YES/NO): NO